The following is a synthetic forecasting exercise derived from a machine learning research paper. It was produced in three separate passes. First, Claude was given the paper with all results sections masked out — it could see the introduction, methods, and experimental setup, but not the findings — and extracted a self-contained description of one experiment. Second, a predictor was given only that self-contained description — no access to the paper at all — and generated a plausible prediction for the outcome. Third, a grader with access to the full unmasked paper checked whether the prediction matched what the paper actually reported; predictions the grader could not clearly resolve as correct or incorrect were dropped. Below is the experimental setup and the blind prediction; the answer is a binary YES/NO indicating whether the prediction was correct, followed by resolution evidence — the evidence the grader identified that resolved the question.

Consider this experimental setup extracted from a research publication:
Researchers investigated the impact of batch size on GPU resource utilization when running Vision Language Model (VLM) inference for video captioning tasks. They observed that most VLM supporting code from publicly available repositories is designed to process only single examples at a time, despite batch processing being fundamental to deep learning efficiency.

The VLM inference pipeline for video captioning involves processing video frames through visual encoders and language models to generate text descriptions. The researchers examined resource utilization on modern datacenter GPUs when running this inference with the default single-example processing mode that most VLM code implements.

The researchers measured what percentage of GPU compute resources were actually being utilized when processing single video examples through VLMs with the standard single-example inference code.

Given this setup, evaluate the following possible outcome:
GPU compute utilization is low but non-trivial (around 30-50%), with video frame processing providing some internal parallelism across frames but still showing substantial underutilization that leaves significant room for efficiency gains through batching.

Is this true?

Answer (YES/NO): NO